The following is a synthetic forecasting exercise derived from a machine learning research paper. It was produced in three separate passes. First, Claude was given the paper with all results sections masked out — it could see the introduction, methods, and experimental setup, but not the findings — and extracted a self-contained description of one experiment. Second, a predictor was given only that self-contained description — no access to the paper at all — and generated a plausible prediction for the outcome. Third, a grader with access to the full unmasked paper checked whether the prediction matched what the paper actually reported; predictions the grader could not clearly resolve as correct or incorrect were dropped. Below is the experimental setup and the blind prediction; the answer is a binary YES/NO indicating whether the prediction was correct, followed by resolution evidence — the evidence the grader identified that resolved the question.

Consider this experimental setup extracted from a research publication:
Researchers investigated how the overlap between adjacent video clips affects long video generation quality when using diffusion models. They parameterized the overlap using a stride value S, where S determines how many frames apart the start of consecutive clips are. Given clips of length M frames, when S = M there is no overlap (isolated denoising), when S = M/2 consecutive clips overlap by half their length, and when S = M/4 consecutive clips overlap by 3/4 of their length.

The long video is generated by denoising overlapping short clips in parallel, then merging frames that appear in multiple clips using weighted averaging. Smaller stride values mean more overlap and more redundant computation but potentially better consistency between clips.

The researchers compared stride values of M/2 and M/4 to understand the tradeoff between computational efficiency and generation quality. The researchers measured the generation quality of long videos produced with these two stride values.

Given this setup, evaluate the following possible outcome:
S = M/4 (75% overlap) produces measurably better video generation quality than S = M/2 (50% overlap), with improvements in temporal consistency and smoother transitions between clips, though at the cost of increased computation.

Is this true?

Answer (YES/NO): NO